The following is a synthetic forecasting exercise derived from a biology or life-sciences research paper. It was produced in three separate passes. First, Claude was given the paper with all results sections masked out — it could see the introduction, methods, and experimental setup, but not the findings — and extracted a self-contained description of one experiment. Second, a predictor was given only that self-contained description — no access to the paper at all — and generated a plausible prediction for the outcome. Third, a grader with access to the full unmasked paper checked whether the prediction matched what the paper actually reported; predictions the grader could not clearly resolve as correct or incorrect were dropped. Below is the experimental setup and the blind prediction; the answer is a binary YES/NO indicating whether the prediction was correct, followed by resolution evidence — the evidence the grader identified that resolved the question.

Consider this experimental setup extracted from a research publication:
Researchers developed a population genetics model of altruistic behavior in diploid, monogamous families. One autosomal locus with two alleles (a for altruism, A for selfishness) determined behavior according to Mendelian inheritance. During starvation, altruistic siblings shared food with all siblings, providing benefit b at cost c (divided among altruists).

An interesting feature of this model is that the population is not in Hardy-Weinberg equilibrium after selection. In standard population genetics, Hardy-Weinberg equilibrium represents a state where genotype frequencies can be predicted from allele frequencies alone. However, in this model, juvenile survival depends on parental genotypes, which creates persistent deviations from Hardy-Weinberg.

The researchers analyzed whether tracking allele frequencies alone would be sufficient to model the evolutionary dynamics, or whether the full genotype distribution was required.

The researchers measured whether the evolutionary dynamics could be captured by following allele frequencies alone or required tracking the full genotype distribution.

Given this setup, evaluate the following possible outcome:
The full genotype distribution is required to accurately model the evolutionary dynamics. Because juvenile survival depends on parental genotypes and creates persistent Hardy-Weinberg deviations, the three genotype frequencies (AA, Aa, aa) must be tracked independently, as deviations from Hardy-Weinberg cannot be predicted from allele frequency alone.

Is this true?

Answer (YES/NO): YES